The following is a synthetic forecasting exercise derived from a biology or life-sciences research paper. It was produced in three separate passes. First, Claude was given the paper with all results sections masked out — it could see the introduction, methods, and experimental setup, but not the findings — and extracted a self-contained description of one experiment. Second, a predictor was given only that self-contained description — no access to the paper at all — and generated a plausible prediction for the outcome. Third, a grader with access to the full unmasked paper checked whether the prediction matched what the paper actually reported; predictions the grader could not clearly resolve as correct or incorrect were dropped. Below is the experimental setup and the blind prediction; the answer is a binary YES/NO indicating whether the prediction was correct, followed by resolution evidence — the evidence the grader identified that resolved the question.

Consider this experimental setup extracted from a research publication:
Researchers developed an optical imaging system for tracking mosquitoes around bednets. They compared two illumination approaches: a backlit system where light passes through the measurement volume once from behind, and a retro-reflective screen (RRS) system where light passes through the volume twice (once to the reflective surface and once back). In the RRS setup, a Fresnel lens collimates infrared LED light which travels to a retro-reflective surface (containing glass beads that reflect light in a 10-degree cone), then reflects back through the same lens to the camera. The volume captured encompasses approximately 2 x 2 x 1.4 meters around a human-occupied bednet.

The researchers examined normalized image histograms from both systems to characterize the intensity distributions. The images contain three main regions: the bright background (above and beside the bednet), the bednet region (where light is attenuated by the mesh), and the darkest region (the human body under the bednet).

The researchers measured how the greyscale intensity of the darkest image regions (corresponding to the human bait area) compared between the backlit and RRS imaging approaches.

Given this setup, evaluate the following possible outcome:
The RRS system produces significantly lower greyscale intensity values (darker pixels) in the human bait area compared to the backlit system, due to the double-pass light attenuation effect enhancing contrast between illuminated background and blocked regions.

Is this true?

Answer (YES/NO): NO